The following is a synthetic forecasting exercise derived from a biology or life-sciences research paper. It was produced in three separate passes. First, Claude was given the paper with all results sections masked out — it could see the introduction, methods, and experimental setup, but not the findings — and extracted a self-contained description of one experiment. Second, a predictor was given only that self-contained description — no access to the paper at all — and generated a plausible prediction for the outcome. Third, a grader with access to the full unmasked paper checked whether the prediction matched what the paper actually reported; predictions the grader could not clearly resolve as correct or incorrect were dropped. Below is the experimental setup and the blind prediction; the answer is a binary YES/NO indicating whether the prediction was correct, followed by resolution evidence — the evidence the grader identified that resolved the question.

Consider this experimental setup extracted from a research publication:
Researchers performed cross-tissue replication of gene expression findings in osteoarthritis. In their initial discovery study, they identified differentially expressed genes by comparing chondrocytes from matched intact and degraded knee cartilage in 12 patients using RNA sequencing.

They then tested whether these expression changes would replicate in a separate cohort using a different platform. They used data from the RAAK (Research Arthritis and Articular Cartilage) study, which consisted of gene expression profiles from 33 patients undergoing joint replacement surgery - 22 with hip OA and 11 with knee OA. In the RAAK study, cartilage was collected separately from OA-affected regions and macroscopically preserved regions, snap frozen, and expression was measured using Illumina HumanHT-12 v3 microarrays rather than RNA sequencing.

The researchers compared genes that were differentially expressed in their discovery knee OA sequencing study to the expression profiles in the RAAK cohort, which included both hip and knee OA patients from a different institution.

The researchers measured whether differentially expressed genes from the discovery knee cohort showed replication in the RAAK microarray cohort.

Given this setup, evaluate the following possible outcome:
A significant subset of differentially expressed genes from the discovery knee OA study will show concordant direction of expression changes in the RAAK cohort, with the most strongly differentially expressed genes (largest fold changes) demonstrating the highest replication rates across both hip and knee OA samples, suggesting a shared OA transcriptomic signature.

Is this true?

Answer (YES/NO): NO